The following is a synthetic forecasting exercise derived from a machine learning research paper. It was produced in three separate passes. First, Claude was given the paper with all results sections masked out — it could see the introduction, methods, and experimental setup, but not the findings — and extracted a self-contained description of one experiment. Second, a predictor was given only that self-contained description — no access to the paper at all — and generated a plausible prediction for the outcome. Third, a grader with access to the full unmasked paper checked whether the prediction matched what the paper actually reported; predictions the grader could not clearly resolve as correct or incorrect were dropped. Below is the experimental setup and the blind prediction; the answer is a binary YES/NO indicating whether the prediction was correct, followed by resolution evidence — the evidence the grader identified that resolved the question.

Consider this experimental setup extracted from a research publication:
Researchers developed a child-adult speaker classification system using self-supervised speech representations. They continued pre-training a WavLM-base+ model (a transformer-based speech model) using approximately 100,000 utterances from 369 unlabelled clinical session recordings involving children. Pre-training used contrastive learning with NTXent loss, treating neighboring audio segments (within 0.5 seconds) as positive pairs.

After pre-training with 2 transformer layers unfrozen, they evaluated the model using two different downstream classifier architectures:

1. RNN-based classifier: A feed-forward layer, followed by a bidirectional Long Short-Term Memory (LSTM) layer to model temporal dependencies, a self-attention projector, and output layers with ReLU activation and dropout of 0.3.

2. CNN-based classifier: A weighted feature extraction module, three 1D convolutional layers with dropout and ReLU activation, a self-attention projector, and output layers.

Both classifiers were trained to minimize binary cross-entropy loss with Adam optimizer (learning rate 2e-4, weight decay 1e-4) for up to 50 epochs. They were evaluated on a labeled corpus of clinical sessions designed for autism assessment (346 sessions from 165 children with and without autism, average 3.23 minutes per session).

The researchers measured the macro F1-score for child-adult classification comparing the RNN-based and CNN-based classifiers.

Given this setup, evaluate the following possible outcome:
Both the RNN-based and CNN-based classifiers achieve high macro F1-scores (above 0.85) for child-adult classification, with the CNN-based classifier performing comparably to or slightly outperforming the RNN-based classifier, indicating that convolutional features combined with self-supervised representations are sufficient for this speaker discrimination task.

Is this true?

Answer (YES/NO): NO